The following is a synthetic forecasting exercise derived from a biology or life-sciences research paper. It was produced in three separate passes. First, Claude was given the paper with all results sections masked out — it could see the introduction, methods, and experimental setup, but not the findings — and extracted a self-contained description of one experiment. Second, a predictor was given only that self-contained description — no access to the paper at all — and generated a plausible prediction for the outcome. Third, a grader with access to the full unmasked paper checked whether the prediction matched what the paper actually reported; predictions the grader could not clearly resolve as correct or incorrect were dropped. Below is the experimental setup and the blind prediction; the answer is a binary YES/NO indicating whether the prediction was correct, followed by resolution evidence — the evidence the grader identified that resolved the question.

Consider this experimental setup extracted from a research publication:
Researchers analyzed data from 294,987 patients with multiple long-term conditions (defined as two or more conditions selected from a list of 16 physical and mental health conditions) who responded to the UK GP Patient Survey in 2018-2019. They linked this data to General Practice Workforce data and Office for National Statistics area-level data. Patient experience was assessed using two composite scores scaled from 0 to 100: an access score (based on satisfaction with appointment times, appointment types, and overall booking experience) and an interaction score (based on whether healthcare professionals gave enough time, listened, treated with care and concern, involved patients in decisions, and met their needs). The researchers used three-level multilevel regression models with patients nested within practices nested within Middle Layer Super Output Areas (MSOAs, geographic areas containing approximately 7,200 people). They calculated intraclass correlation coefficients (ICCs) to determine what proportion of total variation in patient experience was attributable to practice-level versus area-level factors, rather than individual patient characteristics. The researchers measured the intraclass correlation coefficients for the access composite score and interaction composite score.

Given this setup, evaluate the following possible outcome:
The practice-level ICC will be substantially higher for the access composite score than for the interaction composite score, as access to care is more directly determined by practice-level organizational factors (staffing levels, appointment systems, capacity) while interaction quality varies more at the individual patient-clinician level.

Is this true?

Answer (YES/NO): YES